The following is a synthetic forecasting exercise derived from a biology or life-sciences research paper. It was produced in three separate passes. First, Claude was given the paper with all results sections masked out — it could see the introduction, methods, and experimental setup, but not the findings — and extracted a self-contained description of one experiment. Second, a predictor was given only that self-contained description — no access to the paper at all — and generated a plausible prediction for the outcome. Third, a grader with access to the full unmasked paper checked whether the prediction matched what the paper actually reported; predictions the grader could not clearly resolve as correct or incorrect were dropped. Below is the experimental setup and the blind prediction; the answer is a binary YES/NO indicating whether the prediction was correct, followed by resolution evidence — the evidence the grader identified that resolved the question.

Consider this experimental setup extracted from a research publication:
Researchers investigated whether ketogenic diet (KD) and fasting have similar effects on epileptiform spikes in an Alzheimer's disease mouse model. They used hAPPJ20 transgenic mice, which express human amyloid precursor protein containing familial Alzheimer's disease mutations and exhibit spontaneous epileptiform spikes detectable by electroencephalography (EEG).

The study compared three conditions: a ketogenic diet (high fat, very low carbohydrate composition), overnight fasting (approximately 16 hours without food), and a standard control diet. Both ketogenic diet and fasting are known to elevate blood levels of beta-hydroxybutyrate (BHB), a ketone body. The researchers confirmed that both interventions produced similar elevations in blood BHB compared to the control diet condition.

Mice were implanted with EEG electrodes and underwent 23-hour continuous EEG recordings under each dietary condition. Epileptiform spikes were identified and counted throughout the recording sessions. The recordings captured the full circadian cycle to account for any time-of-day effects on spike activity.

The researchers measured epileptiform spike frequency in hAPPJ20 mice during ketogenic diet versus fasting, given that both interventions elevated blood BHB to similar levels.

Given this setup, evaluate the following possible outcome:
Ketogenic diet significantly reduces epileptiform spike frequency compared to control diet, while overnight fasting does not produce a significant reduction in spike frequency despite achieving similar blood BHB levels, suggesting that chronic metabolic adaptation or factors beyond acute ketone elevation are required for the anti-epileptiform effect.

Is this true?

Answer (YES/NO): YES